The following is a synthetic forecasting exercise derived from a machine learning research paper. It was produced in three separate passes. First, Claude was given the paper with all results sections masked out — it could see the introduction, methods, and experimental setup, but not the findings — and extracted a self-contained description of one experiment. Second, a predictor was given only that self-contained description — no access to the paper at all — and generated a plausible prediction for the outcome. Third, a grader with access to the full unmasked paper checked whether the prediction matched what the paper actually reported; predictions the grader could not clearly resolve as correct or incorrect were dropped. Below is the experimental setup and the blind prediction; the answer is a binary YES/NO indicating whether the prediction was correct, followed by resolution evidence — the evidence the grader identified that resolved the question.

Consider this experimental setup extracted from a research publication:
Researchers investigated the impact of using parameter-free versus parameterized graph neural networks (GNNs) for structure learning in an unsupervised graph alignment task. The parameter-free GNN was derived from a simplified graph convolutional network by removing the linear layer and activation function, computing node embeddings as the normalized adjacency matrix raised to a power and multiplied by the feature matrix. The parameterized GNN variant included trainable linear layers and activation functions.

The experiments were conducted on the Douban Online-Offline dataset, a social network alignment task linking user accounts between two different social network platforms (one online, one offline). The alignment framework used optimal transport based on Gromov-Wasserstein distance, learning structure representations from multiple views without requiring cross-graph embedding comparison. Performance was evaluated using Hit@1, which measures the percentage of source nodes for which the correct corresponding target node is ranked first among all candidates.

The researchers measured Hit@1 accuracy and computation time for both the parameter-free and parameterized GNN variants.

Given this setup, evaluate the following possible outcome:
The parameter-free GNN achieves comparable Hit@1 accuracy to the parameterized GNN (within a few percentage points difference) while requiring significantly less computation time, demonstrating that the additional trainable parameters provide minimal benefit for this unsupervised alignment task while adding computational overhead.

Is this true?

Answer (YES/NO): NO